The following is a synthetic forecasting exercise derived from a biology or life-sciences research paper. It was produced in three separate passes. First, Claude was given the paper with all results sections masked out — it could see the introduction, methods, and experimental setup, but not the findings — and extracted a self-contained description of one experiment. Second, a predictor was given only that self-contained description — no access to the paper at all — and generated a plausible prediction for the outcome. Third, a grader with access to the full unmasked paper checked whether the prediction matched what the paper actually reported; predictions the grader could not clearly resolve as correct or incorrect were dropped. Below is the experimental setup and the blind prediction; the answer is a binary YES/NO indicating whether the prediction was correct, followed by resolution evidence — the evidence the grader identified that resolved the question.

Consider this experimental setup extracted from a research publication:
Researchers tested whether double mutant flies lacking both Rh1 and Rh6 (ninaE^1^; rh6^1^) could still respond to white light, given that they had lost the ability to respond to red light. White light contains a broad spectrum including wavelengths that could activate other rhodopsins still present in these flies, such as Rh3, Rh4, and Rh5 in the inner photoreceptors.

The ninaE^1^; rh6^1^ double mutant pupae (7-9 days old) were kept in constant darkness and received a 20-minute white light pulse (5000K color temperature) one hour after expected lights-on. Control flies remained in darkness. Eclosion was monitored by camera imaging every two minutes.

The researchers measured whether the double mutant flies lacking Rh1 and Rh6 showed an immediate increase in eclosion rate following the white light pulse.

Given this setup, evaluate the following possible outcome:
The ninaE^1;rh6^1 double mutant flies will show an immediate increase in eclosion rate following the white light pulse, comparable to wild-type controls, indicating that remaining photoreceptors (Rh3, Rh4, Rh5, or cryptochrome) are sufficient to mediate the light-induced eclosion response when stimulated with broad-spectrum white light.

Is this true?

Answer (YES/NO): YES